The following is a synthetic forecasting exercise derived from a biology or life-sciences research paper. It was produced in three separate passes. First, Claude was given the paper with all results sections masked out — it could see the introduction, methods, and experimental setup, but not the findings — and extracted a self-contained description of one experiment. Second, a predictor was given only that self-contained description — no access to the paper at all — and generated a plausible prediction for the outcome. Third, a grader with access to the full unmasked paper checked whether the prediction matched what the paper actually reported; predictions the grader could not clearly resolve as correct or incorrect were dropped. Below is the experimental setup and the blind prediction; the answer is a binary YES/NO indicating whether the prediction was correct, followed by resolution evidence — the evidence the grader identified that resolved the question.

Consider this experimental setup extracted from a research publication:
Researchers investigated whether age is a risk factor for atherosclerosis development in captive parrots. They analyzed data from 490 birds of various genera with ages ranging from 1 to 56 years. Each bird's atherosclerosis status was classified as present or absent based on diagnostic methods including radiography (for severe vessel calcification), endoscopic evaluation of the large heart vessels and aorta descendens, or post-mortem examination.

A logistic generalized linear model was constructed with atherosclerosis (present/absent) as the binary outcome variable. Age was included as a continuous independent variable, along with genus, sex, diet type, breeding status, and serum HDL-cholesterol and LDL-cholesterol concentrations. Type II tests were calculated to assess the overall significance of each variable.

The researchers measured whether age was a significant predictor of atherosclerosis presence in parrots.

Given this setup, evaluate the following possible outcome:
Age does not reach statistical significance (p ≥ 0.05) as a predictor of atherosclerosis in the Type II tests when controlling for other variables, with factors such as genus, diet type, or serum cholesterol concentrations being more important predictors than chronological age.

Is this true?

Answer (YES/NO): NO